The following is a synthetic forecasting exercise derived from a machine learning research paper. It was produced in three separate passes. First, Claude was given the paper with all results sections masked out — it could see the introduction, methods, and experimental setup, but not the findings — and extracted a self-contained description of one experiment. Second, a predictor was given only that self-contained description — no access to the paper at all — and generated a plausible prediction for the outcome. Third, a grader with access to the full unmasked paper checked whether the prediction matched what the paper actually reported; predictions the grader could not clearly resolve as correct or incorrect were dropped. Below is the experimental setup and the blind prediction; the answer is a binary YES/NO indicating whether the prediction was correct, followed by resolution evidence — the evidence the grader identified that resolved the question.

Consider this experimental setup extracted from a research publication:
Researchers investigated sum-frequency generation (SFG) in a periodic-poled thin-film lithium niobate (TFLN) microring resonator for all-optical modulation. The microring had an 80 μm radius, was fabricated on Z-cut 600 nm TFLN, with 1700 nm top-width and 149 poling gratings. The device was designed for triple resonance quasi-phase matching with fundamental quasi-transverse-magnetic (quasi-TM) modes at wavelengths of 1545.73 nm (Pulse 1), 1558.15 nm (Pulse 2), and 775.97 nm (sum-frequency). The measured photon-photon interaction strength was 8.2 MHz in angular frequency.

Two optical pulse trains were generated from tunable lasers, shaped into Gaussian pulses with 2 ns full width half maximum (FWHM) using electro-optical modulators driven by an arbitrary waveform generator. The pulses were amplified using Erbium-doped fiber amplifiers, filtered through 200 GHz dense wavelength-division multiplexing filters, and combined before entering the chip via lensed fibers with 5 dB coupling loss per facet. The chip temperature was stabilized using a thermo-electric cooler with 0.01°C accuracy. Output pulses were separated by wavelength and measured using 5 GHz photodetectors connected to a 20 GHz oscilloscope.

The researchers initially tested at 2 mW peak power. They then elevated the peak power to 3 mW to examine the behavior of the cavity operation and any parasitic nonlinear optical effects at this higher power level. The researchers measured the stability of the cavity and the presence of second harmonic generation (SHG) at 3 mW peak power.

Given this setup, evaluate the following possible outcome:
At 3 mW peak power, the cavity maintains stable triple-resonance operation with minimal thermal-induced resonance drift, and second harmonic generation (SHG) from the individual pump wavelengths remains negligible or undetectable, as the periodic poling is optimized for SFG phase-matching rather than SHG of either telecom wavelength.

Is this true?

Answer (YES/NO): NO